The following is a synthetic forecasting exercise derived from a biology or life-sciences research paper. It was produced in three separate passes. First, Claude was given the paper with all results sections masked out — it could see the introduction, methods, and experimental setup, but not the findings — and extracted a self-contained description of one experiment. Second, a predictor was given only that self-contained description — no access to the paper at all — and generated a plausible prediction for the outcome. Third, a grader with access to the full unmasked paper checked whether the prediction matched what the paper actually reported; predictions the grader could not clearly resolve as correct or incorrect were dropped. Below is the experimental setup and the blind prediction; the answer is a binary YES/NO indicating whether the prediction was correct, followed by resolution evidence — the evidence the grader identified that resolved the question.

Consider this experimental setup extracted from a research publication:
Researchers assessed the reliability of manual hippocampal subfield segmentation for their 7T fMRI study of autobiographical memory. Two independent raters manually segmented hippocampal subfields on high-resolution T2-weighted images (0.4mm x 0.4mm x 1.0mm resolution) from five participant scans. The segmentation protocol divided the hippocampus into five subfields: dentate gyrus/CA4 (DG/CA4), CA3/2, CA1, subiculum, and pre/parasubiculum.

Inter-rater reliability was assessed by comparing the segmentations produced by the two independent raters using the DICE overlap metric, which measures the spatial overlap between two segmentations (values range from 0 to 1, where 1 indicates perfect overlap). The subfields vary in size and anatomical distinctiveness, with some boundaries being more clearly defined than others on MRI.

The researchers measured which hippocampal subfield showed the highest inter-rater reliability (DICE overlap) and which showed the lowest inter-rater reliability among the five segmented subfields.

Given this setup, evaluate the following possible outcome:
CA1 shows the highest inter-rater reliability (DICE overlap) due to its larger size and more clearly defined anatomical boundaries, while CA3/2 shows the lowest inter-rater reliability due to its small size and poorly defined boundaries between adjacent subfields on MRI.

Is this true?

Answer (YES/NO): NO